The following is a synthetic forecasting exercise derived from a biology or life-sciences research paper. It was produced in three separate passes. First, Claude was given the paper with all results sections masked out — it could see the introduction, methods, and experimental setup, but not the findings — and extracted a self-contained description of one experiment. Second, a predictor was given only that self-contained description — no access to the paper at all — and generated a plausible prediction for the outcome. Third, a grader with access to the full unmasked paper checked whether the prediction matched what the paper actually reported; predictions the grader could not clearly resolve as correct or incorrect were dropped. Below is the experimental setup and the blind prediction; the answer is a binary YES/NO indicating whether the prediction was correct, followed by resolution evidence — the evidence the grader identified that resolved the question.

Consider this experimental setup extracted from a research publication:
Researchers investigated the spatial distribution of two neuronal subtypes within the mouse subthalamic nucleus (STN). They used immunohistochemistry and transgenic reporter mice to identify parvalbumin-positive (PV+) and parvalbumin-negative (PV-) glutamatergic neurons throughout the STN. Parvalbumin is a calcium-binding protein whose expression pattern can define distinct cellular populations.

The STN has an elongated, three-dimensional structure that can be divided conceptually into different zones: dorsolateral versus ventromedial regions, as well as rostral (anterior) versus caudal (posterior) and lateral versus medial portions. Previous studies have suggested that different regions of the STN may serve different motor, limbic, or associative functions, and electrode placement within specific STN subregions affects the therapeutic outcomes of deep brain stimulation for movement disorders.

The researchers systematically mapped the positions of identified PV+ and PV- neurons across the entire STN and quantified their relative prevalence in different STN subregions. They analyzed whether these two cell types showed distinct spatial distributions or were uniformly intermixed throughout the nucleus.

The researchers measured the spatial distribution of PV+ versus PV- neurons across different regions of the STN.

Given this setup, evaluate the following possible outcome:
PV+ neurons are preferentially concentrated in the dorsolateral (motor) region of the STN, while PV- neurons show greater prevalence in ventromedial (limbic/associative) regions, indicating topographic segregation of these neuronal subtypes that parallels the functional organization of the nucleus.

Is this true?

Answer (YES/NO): YES